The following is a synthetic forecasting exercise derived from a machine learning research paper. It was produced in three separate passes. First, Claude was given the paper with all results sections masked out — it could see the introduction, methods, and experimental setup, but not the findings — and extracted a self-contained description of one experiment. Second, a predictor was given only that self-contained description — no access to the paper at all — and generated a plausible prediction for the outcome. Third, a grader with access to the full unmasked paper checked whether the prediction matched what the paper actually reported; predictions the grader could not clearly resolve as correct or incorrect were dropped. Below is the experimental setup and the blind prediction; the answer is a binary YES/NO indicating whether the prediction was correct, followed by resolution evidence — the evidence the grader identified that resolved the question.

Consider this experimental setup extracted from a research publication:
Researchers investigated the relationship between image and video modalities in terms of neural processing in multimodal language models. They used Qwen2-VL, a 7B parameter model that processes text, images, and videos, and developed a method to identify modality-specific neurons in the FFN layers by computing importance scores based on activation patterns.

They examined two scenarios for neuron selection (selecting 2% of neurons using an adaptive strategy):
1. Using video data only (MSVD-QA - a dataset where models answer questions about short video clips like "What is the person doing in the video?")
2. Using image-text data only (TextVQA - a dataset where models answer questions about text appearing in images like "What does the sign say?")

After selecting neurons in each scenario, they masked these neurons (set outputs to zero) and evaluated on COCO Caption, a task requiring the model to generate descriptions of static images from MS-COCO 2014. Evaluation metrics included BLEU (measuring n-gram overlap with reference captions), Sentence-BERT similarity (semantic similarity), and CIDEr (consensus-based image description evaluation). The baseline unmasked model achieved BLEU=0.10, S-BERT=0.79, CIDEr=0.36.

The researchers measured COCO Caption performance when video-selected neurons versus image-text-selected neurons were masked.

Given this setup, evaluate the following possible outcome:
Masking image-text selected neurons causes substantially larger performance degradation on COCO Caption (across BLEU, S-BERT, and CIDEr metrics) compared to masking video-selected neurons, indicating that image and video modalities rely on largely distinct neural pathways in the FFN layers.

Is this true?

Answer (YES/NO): NO